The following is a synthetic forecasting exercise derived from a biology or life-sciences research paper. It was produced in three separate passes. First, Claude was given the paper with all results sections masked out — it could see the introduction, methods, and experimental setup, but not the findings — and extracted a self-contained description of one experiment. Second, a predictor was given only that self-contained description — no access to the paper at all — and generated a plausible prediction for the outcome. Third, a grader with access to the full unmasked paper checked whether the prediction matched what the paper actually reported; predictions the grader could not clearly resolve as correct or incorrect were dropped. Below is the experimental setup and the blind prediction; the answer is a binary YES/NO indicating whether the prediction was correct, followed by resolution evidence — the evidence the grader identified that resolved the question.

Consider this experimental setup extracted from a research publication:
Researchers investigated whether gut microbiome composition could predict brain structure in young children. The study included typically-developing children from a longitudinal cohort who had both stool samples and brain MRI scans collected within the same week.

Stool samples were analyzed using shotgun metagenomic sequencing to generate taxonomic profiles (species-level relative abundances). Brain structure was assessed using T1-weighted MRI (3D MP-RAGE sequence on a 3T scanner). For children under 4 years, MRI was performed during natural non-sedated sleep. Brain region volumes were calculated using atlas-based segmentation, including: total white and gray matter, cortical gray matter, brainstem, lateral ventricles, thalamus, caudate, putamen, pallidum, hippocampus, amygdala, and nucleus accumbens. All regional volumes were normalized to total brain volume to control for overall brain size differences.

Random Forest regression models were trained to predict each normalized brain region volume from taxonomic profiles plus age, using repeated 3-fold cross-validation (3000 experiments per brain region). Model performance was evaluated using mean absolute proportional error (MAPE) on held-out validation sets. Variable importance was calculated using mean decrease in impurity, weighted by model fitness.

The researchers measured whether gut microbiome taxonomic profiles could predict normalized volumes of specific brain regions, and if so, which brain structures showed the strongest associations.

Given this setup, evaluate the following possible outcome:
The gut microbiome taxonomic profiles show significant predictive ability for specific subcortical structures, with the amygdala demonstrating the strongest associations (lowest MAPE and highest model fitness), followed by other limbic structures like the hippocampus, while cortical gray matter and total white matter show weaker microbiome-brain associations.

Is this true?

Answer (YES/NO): NO